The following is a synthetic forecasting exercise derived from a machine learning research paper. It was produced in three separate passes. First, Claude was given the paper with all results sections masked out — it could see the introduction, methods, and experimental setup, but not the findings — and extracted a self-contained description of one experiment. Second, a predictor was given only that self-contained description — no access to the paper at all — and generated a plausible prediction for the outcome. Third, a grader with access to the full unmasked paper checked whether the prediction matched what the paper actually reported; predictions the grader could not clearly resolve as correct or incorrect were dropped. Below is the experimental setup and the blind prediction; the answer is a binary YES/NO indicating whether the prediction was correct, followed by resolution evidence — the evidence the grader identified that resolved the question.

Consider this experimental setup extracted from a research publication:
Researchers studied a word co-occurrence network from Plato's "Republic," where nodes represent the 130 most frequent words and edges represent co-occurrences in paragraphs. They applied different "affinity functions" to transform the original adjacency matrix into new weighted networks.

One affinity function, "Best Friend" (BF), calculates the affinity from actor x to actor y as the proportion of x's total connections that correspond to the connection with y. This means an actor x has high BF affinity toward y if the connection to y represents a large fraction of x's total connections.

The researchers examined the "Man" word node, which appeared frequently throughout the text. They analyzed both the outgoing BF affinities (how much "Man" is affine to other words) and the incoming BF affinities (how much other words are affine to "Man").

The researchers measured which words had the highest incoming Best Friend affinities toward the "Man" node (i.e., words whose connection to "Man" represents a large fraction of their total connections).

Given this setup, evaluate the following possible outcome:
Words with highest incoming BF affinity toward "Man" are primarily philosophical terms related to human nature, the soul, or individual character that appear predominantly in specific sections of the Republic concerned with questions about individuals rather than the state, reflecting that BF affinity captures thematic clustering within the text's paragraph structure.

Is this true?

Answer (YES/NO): NO